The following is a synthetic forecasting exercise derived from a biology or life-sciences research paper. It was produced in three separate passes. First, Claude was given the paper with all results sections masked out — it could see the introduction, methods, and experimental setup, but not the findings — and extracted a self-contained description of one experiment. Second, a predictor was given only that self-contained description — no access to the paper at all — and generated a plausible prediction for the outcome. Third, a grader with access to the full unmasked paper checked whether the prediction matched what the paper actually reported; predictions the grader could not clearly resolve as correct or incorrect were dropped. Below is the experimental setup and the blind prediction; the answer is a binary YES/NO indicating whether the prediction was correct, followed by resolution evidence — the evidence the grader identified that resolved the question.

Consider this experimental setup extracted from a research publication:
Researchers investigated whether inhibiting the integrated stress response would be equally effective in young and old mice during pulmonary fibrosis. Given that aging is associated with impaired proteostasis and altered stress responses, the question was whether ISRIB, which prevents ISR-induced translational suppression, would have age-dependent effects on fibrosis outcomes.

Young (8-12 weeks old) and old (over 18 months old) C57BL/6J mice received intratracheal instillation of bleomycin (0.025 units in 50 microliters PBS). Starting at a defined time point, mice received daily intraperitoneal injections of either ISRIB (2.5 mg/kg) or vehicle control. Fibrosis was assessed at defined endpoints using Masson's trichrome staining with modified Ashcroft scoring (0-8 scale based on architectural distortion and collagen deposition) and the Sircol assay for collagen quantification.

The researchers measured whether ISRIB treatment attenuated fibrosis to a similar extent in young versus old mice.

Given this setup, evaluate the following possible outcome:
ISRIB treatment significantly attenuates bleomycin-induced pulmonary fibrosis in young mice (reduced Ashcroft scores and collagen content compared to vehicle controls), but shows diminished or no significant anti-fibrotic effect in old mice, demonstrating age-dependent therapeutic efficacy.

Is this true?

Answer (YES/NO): NO